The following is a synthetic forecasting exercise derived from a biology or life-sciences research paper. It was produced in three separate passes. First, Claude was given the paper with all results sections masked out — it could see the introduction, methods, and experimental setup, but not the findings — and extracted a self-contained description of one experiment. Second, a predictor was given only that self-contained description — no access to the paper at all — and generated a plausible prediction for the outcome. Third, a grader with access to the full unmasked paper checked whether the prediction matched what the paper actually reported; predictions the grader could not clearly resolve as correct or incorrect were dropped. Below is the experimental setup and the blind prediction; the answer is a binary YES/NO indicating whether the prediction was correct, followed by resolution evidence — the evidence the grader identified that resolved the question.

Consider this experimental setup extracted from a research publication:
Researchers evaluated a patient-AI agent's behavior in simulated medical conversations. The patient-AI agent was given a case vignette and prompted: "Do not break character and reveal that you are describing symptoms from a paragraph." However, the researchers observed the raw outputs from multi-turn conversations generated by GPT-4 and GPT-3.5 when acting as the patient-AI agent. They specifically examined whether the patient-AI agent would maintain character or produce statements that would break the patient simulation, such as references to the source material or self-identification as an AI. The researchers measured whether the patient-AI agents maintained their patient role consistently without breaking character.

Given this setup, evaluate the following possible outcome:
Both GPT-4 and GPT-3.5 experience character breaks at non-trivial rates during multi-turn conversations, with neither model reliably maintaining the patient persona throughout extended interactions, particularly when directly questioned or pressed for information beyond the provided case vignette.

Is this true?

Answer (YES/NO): YES